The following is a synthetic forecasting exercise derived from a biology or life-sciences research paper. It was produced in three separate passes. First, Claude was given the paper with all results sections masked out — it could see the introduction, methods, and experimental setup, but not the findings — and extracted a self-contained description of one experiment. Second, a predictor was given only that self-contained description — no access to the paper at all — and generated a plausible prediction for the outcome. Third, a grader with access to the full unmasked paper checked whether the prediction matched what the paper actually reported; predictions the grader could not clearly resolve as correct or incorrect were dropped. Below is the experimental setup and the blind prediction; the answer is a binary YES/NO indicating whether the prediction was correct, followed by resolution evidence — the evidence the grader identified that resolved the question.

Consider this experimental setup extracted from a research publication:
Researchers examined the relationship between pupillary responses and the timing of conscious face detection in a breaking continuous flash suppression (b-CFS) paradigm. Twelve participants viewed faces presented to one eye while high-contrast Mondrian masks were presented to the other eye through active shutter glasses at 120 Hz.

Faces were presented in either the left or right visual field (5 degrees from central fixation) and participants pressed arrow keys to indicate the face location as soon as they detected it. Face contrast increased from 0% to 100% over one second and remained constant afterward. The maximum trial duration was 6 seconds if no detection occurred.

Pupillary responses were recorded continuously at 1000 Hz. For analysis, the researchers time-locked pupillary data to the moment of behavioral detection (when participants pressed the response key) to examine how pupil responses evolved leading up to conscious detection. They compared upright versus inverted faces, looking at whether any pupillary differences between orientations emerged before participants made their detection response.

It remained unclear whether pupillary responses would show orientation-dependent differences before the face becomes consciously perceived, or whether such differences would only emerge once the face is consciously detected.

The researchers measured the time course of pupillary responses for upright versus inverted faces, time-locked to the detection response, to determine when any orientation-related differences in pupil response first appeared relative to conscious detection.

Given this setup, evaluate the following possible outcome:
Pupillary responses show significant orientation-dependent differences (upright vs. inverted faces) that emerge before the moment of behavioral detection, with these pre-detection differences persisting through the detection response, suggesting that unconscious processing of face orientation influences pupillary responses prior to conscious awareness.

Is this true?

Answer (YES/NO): NO